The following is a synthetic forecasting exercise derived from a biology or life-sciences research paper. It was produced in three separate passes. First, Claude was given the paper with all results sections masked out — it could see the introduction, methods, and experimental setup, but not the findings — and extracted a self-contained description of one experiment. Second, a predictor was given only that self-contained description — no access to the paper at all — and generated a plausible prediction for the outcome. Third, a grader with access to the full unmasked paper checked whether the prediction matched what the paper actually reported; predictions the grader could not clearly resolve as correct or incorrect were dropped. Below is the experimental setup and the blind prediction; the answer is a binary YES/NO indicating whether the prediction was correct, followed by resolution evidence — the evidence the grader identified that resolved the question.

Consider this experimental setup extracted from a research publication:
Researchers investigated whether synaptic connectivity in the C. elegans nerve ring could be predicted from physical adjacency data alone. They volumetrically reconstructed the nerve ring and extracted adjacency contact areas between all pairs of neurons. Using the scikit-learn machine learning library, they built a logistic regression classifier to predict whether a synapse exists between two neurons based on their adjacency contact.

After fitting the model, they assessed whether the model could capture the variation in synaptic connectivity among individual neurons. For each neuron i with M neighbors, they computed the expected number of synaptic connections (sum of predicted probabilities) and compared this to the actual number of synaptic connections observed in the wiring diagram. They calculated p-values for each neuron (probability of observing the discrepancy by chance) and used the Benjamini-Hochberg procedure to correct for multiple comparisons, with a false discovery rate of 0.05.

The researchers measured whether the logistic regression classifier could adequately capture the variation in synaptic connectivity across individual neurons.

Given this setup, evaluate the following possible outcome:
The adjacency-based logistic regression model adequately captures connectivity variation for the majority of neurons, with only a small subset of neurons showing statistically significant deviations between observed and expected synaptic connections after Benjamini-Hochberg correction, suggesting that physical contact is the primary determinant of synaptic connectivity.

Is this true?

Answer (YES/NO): NO